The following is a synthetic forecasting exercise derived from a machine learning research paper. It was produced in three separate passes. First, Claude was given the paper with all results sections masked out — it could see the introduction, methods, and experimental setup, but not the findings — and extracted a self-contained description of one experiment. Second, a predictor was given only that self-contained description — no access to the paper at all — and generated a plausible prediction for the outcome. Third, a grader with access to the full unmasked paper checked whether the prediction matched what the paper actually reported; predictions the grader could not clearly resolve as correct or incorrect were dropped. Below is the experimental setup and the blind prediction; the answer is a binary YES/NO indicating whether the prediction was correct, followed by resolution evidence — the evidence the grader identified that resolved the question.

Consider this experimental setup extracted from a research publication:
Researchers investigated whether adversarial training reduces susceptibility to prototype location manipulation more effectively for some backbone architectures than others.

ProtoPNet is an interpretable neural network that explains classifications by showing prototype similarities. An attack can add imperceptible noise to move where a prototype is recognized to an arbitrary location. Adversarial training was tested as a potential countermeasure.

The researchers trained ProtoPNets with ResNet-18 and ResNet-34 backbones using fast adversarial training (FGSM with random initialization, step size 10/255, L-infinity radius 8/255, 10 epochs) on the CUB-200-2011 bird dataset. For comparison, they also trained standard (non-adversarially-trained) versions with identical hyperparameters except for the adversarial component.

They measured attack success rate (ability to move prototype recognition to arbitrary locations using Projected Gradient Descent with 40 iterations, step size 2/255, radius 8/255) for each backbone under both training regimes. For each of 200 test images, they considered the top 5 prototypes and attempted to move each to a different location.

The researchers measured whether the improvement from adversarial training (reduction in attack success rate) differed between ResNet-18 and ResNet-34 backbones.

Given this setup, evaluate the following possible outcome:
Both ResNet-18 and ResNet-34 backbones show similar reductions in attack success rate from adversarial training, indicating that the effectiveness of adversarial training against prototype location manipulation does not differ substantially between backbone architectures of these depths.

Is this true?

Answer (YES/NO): YES